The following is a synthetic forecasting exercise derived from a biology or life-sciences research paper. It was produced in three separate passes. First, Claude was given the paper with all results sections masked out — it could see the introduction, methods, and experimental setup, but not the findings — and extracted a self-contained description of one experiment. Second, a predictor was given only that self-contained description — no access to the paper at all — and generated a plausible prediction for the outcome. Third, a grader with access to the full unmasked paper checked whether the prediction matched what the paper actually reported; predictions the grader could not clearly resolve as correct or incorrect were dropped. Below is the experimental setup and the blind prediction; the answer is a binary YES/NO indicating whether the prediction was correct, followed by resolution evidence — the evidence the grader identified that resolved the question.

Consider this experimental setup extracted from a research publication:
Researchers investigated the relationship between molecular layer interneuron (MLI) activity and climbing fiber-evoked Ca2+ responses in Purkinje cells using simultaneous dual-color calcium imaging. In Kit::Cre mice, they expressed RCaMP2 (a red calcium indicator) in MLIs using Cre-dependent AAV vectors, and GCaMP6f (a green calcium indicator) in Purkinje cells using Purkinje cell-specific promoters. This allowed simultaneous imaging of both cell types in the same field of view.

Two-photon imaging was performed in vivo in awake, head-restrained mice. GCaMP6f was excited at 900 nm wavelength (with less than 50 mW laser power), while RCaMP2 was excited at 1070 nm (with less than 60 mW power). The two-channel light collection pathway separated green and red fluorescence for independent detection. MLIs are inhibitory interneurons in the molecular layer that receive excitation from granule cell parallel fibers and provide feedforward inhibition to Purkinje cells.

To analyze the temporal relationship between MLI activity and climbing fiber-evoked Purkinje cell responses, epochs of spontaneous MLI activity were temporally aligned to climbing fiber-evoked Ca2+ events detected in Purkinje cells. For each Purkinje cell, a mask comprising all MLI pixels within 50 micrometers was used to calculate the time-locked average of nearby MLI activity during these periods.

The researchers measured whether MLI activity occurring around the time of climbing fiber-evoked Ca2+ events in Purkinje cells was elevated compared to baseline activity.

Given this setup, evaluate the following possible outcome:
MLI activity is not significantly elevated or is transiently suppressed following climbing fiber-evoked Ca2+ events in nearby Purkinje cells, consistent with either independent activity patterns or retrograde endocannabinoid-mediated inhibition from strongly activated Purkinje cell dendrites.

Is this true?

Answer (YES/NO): YES